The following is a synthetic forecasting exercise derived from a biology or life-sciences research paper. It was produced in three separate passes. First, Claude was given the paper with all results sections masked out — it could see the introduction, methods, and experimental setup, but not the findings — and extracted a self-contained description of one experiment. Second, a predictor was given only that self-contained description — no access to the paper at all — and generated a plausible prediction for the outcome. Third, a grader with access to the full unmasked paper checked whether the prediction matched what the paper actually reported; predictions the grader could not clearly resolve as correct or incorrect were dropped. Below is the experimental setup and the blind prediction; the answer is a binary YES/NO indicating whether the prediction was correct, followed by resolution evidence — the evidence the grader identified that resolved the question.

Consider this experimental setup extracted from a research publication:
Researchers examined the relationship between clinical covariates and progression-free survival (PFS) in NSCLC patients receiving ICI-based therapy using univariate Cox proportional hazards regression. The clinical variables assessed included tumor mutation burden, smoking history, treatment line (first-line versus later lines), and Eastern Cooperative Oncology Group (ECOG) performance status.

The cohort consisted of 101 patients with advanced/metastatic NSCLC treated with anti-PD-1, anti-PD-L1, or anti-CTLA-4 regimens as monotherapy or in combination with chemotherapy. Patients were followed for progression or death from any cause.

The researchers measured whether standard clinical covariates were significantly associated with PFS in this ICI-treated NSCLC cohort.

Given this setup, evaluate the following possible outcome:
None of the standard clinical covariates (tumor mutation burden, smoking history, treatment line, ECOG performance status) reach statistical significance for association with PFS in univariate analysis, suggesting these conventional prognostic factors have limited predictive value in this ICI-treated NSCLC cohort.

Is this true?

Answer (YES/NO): NO